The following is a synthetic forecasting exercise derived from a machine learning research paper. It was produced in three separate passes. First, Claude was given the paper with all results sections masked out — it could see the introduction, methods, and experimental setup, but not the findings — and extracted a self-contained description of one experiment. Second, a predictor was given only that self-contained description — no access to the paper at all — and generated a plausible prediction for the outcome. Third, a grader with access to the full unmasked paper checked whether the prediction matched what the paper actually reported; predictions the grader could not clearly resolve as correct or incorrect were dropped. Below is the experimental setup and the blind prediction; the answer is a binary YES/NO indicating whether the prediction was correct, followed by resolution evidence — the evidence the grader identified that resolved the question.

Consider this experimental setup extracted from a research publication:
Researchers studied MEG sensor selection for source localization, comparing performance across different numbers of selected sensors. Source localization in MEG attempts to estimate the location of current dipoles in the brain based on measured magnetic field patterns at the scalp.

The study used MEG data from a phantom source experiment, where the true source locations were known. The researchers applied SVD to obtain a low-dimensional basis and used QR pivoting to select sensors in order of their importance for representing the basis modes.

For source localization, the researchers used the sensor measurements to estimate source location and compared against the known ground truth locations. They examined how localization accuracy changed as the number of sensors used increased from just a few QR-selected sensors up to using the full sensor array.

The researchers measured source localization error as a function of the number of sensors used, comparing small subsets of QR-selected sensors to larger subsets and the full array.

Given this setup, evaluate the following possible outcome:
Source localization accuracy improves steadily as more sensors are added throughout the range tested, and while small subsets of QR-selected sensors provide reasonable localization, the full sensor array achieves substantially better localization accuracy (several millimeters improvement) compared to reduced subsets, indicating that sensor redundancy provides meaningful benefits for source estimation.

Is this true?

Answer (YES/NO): NO